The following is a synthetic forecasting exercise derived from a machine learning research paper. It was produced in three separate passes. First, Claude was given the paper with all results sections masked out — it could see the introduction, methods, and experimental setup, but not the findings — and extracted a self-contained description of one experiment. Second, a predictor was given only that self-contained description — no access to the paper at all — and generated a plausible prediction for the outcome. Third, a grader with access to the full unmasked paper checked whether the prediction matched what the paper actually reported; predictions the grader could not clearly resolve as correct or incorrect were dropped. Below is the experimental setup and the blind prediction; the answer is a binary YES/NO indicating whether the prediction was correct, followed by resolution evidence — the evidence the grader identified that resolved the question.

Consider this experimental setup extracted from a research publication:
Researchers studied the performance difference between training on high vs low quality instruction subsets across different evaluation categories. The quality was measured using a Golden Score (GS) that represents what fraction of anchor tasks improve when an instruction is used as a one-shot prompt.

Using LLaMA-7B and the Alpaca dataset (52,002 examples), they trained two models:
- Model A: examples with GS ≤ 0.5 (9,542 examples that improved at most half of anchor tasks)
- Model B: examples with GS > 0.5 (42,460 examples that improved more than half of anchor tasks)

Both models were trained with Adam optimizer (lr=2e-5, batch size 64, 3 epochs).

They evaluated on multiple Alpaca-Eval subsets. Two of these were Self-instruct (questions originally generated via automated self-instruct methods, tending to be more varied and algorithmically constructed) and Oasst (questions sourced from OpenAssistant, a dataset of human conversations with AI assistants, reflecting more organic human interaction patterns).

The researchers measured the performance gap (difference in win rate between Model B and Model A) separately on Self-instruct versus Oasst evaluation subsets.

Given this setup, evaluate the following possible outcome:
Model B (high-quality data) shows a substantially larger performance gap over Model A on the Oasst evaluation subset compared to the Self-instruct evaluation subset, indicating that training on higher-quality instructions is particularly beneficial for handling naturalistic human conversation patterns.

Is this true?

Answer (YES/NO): YES